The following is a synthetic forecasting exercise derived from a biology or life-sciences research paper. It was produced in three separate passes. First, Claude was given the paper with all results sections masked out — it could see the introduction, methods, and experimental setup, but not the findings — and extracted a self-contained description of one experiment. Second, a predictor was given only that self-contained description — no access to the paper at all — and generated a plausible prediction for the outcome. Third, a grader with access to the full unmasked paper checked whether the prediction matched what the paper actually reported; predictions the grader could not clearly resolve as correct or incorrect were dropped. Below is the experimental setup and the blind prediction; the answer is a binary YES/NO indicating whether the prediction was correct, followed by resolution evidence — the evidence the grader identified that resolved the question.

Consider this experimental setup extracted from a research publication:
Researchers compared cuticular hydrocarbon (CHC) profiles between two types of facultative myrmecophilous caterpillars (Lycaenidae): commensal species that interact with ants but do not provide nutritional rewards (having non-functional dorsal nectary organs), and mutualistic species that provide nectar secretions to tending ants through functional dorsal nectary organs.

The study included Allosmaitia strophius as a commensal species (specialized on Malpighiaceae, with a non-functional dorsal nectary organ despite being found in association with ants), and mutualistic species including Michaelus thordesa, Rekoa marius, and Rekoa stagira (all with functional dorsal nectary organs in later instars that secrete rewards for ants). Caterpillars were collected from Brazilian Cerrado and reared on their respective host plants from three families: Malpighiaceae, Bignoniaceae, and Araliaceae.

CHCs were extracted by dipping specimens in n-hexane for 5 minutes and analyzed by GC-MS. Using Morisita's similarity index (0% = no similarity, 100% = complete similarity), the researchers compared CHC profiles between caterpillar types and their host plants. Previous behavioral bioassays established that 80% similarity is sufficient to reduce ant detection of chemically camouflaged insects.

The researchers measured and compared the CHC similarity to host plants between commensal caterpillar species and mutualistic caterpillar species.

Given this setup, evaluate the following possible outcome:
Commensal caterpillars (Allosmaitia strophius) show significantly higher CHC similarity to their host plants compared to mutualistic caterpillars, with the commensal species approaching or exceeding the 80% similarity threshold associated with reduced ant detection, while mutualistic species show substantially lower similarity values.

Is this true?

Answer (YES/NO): NO